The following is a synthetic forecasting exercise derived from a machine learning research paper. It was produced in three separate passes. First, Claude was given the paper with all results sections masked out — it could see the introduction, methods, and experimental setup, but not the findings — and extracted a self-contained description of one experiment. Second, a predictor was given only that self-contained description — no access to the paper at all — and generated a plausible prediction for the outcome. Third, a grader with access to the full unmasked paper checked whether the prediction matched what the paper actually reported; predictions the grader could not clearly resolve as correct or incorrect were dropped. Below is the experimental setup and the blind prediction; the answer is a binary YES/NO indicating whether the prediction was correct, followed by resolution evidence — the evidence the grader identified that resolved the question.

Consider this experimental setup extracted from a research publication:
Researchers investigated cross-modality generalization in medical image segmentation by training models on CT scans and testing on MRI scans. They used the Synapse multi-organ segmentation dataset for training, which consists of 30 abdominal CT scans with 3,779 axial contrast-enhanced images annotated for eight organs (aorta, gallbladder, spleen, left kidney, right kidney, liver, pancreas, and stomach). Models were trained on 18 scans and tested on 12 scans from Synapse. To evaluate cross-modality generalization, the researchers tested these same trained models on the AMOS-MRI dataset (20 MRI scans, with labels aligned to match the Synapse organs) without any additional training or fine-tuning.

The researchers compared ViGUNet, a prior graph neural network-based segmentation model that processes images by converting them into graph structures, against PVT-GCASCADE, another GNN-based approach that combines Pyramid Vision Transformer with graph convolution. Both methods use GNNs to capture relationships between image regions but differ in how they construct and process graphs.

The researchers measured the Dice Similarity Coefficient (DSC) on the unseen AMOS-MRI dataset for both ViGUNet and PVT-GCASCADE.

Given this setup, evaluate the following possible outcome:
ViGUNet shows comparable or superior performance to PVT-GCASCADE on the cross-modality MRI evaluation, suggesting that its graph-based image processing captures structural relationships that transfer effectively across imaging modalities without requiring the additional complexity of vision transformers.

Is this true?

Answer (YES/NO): NO